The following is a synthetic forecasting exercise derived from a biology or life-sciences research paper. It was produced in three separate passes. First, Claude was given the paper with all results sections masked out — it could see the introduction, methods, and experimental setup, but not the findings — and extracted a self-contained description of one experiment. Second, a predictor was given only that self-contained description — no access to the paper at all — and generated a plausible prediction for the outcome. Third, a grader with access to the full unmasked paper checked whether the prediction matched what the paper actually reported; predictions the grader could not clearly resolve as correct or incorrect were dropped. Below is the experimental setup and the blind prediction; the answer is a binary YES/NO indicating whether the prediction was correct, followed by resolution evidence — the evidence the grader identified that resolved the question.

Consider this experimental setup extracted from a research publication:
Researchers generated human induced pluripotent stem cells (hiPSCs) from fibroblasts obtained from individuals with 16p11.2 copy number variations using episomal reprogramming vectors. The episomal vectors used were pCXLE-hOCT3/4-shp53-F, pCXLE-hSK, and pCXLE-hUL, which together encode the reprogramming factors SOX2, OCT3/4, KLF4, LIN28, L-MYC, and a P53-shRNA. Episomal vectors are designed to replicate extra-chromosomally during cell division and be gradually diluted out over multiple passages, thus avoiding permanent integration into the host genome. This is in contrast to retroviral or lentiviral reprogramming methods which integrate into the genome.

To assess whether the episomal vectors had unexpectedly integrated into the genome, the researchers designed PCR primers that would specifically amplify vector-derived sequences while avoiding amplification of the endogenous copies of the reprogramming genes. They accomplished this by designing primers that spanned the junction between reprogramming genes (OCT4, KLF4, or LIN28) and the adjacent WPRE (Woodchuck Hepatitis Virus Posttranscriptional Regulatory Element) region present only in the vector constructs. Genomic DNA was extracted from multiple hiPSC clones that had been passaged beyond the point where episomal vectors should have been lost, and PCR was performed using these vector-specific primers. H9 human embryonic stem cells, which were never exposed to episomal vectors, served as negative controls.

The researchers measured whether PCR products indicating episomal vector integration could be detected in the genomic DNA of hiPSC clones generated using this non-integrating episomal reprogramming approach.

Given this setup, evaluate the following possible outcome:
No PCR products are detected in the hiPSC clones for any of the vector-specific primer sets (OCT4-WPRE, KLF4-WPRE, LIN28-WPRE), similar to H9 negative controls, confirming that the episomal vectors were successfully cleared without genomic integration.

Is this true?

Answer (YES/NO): NO